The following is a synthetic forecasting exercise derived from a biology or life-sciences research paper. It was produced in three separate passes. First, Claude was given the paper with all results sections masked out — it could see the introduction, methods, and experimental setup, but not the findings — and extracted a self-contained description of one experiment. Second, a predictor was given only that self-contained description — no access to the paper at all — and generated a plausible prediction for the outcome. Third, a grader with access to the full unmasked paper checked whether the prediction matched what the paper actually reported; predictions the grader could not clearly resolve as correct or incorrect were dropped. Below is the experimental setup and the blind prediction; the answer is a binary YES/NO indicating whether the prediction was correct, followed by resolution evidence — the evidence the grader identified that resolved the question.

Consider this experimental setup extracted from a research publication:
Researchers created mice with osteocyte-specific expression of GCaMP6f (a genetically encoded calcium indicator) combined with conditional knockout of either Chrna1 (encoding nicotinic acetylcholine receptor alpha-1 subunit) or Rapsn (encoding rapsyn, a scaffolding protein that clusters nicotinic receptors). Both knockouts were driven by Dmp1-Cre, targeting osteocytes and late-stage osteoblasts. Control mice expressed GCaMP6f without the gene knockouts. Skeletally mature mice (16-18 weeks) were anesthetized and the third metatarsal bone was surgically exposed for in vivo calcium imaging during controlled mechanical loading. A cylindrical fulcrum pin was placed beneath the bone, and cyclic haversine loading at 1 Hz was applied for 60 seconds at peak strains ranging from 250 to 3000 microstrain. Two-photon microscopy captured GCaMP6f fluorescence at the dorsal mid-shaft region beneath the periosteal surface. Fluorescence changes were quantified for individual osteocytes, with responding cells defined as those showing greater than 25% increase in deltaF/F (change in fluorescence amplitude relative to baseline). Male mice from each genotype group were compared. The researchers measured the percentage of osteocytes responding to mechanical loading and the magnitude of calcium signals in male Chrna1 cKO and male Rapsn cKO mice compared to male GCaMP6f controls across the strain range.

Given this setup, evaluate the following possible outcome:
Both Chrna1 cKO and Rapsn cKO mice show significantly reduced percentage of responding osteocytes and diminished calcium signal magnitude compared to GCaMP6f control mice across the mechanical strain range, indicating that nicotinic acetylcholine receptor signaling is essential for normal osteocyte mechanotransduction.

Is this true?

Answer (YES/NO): NO